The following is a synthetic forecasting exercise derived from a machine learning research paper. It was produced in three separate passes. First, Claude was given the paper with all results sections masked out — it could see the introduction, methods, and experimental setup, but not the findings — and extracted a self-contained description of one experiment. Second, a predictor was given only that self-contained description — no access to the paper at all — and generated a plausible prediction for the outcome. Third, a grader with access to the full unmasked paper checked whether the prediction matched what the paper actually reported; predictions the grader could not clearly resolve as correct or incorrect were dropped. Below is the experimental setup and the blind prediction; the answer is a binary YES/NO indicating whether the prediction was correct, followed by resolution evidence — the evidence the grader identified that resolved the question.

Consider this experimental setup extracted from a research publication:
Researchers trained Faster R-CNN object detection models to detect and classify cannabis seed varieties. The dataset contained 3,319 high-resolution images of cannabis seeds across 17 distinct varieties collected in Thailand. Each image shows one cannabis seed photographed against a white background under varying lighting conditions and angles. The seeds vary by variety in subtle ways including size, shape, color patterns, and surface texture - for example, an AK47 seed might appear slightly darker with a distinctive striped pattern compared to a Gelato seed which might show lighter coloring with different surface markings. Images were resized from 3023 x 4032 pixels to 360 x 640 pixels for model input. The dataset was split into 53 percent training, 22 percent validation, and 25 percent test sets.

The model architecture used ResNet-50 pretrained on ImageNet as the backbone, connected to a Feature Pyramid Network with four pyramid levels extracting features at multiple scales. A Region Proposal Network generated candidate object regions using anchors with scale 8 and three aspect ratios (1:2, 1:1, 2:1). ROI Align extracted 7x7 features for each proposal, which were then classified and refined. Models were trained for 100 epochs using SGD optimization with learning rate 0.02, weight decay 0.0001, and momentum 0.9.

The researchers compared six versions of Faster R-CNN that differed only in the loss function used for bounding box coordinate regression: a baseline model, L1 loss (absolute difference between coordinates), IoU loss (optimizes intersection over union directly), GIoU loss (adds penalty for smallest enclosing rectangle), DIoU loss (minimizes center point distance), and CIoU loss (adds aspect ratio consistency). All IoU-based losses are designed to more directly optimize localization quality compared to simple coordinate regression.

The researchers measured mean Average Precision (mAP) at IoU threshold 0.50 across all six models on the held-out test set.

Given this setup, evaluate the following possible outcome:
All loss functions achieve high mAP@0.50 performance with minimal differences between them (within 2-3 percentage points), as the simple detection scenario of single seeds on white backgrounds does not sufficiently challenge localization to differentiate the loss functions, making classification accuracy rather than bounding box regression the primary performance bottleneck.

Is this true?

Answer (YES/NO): NO